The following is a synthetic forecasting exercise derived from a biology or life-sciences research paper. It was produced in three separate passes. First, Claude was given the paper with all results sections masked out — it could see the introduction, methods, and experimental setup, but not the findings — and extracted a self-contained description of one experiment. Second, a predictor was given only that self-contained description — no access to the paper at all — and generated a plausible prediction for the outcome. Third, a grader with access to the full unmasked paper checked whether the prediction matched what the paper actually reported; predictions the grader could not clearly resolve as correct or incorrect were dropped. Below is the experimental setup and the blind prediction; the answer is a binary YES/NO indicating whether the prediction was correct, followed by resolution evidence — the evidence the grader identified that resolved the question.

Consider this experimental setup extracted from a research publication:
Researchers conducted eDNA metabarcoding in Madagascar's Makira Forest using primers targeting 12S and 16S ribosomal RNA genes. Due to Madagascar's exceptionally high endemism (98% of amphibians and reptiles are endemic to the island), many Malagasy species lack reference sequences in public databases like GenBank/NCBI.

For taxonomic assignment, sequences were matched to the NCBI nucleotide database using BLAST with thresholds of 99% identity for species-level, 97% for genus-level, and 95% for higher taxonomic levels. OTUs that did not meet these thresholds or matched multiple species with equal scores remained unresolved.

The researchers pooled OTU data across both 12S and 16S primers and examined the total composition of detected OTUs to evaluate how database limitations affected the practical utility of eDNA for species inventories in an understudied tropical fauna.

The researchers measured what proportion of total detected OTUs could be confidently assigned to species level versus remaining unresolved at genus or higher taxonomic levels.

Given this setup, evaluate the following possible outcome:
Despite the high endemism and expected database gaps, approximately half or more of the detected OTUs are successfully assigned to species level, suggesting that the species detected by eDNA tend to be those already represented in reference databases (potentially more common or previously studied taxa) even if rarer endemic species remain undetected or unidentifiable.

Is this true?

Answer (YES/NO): NO